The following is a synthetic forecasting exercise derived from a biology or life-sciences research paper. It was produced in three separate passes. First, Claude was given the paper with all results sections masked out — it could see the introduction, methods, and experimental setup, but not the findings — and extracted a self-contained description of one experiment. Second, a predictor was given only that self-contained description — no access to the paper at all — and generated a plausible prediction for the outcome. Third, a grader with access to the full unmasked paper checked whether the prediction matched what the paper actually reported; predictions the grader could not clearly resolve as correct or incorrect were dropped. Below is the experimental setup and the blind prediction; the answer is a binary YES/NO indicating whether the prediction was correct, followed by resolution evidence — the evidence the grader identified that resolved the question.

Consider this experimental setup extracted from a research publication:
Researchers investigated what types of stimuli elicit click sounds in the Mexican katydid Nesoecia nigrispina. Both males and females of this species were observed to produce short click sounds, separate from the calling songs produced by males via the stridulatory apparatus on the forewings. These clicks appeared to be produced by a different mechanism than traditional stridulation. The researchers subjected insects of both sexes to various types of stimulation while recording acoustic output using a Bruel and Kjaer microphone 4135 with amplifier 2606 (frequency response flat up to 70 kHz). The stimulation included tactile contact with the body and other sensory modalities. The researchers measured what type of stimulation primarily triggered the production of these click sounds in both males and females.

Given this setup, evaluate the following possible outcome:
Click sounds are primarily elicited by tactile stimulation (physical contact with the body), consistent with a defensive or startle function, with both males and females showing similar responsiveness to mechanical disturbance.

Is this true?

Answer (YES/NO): YES